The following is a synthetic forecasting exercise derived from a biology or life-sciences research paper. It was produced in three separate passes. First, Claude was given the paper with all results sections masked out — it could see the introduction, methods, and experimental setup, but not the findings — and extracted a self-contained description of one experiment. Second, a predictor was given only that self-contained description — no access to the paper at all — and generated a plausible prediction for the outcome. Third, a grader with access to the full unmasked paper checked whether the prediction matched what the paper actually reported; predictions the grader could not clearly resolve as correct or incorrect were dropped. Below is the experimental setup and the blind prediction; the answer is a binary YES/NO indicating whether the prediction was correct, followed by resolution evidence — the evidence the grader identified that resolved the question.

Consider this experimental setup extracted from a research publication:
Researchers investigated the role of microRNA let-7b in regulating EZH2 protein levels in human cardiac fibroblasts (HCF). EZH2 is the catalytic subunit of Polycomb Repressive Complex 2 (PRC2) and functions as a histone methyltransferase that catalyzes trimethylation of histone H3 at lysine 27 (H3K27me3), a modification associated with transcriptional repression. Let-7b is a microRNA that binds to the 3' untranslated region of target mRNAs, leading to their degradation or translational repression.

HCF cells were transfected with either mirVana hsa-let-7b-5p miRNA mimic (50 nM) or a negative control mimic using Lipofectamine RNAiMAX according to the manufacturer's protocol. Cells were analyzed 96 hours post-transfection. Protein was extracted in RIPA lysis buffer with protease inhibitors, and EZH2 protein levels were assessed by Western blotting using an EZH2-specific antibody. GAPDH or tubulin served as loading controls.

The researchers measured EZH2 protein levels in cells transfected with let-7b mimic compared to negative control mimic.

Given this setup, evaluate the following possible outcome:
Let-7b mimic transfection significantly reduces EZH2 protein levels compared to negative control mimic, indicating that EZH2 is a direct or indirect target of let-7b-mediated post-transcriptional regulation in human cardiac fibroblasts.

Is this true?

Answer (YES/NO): YES